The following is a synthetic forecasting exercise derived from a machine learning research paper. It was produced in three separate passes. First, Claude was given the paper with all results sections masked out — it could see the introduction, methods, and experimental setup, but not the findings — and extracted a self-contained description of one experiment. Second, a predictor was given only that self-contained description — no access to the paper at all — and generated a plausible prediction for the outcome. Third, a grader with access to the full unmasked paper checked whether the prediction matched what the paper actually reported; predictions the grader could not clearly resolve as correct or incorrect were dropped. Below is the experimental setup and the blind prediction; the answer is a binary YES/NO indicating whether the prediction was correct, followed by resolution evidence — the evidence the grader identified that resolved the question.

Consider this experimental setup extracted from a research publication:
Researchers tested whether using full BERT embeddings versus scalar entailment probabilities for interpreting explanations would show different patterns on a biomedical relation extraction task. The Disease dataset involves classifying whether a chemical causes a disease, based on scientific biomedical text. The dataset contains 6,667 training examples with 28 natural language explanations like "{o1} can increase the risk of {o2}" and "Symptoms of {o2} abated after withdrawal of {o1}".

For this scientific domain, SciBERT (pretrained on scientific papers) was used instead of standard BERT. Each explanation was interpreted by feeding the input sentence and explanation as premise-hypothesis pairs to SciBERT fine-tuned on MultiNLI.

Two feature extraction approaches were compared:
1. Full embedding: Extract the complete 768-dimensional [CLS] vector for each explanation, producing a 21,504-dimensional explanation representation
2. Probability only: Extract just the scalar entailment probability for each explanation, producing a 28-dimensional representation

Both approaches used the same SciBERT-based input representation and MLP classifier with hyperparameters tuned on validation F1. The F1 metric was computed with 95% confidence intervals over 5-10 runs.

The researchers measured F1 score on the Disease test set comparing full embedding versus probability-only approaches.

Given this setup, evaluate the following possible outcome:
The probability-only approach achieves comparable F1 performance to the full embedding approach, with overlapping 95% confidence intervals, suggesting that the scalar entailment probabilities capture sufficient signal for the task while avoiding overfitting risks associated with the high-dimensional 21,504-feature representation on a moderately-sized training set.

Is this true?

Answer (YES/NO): NO